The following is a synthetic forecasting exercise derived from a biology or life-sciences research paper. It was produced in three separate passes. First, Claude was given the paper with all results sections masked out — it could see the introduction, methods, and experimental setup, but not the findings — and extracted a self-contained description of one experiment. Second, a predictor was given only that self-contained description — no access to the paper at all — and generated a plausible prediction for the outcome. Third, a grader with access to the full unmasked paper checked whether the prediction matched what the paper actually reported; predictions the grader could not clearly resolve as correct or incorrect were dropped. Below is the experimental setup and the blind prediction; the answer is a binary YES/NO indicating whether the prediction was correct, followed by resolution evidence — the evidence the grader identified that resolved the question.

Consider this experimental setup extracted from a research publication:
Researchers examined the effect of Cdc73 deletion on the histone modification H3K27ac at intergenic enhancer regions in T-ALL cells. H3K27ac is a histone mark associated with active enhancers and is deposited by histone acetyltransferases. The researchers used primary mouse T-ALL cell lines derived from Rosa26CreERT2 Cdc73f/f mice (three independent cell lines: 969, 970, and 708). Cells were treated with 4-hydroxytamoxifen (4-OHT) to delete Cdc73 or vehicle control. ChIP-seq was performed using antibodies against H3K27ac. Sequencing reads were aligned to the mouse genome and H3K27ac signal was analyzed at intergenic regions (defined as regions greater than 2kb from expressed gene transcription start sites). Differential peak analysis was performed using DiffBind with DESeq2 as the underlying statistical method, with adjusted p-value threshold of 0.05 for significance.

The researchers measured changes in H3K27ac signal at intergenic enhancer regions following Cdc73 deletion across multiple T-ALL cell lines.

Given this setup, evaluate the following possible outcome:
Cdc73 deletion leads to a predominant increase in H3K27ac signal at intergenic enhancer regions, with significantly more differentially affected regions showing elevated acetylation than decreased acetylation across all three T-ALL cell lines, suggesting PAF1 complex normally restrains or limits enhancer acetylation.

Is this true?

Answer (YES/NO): NO